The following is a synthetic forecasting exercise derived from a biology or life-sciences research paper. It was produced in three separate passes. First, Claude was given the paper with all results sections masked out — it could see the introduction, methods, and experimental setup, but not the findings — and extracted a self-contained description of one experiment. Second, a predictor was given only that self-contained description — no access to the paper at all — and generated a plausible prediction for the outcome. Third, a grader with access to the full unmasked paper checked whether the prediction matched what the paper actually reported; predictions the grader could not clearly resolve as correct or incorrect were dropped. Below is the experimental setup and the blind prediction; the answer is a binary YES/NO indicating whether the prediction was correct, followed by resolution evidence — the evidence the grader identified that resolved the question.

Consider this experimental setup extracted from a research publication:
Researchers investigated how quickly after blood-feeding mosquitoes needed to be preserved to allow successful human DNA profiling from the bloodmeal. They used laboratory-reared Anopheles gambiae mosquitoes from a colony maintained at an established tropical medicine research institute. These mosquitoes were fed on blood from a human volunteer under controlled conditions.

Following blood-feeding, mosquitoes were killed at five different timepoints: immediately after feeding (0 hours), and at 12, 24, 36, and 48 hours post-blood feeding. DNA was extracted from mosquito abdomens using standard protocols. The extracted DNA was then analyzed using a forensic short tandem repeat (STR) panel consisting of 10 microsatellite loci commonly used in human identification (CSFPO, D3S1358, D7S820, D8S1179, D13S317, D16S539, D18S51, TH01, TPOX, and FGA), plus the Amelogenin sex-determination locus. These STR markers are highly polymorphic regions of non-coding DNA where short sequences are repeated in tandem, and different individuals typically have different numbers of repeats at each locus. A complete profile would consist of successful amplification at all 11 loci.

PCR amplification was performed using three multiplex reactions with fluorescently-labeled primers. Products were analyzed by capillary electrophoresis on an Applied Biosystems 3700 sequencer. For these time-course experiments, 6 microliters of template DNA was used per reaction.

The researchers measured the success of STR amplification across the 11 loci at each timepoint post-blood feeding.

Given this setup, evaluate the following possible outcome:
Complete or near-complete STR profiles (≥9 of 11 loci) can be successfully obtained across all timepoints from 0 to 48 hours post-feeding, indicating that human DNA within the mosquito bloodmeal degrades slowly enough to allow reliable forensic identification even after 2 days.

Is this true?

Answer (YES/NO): NO